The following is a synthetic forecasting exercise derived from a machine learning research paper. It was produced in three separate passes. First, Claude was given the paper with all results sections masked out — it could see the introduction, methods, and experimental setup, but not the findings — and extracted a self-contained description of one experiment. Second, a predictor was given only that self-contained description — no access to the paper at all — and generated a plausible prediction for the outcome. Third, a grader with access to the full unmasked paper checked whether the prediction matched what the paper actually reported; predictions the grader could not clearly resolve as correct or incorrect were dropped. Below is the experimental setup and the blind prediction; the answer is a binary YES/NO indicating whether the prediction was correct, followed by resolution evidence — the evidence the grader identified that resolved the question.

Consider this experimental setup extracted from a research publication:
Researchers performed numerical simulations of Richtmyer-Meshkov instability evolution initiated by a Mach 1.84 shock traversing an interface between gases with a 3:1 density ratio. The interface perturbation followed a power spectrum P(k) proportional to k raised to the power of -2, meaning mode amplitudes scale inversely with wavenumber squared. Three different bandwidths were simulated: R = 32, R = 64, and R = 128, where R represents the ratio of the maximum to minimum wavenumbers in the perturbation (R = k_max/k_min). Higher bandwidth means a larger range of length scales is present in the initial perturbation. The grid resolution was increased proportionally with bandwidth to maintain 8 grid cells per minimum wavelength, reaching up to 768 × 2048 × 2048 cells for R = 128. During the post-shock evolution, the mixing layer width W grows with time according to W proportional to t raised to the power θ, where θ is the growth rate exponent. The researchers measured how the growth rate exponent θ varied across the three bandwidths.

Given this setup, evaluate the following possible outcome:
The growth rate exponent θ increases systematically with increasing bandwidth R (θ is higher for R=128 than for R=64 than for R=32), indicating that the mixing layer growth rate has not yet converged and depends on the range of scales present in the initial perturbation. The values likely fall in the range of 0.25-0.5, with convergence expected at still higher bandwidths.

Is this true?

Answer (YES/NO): NO